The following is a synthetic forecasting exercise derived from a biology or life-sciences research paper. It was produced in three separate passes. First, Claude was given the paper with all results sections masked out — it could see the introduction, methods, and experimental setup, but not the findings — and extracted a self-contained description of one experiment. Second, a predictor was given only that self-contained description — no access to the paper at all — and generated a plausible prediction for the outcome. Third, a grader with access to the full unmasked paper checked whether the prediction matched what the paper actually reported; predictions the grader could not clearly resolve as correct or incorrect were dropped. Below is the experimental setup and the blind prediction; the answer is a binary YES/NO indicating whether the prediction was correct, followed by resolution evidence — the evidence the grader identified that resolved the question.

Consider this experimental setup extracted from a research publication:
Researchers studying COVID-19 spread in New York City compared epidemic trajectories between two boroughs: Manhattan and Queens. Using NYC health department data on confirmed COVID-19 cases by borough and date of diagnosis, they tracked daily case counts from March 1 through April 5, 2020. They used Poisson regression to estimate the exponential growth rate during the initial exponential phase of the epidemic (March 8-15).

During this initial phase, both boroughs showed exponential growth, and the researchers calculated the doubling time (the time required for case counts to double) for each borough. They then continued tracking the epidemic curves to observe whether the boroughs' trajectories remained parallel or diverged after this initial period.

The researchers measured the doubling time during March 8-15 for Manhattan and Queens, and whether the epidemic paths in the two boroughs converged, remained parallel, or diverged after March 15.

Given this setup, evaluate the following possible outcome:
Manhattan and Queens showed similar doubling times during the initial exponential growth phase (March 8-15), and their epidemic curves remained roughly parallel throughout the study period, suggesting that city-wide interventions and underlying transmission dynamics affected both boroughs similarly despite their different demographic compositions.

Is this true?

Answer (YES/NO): NO